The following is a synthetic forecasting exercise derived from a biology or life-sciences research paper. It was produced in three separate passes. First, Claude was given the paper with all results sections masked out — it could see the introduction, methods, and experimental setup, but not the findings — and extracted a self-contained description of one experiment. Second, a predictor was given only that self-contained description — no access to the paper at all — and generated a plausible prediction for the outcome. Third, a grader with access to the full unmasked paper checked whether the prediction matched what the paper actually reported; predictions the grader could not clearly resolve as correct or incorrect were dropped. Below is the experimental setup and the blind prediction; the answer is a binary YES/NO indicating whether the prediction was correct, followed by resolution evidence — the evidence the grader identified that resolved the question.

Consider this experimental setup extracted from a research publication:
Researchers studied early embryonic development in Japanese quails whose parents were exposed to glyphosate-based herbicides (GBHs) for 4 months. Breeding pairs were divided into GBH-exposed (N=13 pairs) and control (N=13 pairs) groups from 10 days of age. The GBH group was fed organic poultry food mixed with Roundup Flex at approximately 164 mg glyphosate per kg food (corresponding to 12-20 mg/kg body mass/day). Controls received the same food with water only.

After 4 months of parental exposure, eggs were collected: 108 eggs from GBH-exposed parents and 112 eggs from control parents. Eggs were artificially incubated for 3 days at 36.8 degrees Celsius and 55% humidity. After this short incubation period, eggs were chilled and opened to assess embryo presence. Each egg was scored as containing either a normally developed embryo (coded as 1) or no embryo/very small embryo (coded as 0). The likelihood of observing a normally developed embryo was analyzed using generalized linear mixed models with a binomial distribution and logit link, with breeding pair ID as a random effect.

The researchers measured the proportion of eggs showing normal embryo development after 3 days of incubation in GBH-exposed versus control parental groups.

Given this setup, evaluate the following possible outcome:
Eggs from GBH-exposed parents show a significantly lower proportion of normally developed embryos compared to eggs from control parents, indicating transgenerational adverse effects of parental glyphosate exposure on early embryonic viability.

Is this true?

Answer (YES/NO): NO